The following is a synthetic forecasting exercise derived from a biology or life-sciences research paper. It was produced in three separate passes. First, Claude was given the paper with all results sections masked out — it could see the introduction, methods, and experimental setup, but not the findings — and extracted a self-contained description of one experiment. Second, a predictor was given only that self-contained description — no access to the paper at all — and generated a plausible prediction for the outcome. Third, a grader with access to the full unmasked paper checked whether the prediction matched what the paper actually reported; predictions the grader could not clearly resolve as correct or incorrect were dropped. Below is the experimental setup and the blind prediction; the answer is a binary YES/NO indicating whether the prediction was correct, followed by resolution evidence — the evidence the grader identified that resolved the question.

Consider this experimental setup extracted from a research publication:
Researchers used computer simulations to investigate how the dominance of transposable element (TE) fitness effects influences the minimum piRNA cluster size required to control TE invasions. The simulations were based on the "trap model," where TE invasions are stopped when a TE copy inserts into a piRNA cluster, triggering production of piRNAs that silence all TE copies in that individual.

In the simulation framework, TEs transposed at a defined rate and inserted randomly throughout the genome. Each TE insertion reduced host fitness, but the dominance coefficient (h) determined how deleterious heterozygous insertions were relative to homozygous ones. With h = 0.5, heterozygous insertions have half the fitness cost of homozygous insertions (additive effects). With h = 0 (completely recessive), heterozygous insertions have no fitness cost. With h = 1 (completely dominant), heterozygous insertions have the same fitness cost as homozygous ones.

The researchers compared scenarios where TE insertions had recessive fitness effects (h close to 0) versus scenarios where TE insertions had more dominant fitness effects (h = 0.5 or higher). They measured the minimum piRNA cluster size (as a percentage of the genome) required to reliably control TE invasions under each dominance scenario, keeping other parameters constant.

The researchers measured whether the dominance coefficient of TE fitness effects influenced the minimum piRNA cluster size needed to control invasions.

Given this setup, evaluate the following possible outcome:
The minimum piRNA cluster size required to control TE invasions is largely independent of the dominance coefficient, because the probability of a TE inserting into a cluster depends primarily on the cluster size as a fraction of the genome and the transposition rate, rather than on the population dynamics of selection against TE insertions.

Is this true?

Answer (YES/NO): NO